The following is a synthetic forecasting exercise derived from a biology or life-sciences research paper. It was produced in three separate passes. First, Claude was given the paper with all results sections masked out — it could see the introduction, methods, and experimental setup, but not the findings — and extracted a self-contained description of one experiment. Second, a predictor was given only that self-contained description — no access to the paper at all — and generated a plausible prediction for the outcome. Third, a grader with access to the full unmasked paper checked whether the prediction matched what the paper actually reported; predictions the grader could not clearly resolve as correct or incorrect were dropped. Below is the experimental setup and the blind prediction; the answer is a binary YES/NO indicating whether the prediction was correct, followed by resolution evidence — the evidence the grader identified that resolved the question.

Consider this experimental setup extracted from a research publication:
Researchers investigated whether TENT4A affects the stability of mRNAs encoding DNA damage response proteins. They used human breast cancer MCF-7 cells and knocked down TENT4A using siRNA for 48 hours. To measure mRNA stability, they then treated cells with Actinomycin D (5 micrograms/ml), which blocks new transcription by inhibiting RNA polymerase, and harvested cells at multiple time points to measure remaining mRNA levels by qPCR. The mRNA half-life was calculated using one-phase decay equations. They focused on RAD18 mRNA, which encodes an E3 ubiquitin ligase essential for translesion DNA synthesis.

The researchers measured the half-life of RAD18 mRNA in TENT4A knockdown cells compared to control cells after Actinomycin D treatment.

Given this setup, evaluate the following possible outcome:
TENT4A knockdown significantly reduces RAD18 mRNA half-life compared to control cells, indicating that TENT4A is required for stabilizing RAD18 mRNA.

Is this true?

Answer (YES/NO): YES